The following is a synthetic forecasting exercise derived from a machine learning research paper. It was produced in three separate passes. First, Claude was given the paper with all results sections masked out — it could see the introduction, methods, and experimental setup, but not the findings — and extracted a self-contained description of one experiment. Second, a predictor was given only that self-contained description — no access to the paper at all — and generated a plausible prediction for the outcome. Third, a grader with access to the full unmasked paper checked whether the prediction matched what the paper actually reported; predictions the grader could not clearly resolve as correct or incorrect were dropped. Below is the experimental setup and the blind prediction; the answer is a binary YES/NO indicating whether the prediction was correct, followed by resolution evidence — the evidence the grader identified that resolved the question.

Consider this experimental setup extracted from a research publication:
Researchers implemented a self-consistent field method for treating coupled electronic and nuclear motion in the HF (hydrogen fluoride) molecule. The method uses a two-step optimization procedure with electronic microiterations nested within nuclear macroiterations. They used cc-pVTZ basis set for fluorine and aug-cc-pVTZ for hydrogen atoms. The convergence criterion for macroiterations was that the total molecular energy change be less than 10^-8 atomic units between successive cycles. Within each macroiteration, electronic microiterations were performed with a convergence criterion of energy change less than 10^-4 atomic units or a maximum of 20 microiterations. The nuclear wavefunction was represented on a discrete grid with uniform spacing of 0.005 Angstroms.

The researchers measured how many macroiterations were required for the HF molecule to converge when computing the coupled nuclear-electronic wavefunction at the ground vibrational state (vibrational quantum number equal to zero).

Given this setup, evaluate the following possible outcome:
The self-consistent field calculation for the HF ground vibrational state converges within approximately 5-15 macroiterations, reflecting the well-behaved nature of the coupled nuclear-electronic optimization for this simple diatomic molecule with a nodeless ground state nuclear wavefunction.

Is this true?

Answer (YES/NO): YES